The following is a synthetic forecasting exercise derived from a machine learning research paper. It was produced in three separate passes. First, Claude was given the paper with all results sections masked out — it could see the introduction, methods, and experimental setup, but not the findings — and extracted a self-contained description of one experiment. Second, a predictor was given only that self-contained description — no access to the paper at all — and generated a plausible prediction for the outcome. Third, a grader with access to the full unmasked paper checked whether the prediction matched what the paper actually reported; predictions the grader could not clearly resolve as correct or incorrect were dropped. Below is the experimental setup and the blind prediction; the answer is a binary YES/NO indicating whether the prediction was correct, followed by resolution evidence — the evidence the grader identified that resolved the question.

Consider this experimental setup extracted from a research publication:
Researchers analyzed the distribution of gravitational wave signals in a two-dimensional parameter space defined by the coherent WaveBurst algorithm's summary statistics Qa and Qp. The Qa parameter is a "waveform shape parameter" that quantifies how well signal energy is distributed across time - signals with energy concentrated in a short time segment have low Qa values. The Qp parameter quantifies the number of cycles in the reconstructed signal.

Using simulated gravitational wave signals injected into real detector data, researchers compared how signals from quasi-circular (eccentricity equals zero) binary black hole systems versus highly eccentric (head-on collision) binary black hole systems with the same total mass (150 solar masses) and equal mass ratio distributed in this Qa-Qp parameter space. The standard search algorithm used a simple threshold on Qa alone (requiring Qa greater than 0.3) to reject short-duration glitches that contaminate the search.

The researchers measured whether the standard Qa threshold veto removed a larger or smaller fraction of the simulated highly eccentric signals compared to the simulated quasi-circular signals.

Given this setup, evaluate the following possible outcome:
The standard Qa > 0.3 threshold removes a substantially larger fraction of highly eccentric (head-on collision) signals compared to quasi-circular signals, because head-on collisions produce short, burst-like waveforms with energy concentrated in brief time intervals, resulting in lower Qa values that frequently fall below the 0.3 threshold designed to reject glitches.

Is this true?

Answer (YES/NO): YES